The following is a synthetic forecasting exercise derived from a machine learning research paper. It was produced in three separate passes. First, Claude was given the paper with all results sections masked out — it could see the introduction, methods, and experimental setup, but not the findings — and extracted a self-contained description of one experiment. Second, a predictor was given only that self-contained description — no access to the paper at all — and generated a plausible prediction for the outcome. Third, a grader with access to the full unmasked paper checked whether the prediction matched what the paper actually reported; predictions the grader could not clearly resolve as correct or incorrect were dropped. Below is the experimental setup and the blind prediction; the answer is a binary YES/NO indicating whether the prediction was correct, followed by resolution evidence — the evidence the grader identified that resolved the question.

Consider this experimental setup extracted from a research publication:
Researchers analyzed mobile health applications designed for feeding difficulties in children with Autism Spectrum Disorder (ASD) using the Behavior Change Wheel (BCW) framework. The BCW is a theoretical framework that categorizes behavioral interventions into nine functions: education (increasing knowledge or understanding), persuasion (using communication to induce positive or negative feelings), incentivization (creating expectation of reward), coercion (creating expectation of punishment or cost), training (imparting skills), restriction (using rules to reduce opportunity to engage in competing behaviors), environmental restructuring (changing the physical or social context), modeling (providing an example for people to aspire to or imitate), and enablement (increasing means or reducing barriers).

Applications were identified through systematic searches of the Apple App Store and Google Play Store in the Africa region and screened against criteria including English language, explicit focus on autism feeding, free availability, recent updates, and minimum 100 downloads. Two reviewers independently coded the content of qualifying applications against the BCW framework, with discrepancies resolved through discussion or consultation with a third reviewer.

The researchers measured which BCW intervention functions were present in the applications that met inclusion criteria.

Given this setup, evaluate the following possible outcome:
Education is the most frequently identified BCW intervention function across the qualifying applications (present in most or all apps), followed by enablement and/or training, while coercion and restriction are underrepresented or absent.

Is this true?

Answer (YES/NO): NO